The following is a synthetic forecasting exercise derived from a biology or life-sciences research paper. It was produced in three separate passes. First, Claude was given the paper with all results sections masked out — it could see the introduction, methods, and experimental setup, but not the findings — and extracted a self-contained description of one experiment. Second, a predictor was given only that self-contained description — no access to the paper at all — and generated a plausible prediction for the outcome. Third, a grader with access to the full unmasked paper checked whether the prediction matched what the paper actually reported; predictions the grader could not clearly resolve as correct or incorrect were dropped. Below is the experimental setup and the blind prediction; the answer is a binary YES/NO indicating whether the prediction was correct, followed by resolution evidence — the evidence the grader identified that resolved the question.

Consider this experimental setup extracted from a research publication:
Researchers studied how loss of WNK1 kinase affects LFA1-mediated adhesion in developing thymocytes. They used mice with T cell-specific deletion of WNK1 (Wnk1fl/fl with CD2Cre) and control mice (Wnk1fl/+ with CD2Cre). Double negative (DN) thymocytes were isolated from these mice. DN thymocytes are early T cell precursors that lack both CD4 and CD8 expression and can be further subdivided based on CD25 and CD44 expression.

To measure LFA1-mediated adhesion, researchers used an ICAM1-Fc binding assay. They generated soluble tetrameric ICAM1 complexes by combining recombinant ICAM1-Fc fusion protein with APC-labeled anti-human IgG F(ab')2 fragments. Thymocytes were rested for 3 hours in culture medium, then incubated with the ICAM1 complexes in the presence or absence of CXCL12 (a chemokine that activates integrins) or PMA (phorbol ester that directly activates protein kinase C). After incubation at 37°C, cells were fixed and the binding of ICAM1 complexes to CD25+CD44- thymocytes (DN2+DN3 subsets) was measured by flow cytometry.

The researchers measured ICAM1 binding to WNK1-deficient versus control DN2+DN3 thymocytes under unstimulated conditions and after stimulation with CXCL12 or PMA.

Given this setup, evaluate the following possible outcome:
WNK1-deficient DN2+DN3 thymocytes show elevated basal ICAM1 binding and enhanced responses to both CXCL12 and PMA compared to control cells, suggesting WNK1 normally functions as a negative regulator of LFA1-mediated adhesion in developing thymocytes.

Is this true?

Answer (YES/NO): NO